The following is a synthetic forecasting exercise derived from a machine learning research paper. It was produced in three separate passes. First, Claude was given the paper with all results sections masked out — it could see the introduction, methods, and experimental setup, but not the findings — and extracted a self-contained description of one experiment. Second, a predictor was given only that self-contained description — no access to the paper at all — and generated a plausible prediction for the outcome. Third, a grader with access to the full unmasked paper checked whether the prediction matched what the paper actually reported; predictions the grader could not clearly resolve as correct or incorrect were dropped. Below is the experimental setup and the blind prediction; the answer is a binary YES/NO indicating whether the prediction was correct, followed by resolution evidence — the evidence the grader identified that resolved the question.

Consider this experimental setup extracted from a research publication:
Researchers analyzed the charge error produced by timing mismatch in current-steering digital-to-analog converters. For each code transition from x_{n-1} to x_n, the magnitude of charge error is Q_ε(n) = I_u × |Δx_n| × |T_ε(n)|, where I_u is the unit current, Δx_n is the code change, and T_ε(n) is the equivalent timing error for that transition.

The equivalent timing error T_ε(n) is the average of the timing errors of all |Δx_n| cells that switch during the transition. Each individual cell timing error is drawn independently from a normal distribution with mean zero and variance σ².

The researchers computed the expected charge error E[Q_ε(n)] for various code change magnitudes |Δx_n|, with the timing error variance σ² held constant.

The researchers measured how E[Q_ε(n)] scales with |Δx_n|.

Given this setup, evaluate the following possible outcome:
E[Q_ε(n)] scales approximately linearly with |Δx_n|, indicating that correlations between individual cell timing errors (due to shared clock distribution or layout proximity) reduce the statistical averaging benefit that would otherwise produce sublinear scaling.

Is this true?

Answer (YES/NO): NO